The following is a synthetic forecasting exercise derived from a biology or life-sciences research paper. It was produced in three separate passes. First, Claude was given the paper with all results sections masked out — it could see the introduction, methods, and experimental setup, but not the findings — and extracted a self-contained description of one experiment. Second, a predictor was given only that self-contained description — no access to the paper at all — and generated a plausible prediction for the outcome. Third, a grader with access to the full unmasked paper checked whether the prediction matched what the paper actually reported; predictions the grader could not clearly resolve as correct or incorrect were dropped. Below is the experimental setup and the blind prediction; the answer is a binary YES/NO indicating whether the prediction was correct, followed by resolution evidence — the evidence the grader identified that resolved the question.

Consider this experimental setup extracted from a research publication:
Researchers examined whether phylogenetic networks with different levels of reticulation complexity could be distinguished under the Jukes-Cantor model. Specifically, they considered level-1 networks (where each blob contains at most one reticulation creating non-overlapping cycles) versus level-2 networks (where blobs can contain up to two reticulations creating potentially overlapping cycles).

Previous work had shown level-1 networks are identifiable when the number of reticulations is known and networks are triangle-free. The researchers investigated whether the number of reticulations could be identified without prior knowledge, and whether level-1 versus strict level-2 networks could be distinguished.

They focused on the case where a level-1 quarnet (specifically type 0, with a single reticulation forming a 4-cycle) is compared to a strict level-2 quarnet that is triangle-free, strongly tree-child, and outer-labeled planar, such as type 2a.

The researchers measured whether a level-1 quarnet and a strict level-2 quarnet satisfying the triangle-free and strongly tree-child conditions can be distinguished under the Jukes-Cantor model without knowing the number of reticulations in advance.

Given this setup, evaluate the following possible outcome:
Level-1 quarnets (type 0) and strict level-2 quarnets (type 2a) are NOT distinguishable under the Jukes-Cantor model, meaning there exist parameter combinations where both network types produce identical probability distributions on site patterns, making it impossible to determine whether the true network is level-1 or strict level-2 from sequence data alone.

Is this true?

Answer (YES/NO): NO